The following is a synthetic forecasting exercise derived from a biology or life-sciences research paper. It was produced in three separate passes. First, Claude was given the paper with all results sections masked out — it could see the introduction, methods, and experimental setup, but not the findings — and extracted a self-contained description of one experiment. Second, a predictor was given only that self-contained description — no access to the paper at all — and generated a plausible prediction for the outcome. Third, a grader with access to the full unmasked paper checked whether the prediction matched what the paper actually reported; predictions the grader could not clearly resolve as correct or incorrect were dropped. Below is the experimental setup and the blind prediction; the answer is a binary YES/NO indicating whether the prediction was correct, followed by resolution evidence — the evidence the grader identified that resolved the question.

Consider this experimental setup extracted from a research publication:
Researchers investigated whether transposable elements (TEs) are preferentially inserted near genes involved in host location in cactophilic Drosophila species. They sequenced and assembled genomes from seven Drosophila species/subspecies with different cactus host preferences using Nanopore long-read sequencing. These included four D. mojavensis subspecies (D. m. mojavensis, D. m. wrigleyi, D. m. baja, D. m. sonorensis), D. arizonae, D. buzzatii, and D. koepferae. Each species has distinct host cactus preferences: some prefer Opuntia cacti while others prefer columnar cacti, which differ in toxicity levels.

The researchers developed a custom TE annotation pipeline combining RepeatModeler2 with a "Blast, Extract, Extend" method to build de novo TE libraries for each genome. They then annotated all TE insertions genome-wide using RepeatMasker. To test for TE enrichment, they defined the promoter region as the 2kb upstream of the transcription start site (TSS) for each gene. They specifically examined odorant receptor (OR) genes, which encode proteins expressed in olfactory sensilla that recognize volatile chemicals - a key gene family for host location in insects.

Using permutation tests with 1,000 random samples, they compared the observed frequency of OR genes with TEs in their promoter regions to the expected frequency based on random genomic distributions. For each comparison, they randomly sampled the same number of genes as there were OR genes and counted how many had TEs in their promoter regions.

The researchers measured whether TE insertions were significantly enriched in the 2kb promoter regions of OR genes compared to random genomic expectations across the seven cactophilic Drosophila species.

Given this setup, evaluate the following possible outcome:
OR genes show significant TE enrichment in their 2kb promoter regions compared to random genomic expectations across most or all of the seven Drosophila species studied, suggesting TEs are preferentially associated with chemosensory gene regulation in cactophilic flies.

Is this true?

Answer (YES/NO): YES